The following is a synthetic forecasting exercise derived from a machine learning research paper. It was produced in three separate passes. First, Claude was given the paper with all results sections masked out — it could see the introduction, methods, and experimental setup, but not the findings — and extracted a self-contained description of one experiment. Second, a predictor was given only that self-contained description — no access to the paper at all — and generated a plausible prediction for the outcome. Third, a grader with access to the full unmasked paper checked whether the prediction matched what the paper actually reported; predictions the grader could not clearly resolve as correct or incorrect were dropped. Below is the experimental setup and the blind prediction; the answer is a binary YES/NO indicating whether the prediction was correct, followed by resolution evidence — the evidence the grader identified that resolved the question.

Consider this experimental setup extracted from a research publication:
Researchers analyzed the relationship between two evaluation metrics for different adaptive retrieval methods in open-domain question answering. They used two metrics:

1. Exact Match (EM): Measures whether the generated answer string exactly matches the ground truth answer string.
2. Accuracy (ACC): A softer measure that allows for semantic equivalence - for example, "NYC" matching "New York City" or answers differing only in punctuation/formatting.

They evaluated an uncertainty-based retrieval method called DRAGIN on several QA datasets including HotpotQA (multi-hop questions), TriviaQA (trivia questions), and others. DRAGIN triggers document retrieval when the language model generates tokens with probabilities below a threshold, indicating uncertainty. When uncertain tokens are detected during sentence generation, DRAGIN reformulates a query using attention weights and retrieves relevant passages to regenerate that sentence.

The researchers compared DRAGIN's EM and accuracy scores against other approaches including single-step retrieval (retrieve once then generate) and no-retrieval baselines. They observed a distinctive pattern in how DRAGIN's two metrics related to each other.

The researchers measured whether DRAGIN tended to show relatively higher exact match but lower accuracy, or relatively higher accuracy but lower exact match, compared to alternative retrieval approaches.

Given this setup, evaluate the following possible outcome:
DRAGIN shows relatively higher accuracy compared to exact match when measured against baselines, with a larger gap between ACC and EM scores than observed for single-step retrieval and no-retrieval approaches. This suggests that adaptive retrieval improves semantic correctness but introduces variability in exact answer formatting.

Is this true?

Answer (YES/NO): NO